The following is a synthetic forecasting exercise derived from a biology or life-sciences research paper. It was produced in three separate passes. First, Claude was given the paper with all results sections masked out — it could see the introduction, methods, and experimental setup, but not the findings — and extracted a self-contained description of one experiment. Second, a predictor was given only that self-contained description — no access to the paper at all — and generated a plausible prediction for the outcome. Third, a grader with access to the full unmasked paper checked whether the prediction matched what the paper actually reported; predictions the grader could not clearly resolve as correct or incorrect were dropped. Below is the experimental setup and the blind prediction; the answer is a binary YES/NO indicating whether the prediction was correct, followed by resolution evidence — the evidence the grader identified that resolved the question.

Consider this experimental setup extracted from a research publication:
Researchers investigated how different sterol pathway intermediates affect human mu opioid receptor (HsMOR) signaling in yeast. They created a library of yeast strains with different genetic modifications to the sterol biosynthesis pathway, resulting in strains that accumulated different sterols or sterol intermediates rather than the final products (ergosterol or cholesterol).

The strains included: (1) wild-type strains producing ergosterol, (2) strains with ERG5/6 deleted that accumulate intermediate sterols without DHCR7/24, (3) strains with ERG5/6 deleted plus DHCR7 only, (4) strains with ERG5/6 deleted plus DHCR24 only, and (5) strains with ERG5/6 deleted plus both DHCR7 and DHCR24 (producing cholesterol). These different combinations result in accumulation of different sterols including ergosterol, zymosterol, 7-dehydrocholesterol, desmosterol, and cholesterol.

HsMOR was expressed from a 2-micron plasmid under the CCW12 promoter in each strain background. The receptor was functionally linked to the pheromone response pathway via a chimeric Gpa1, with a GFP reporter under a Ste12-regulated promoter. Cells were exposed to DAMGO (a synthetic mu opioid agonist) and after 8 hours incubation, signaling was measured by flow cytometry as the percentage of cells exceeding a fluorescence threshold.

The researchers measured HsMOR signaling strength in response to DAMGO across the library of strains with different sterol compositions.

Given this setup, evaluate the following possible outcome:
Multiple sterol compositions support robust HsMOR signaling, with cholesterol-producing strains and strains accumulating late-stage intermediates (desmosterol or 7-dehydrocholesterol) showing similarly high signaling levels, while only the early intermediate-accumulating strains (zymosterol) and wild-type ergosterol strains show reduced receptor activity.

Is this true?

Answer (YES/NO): NO